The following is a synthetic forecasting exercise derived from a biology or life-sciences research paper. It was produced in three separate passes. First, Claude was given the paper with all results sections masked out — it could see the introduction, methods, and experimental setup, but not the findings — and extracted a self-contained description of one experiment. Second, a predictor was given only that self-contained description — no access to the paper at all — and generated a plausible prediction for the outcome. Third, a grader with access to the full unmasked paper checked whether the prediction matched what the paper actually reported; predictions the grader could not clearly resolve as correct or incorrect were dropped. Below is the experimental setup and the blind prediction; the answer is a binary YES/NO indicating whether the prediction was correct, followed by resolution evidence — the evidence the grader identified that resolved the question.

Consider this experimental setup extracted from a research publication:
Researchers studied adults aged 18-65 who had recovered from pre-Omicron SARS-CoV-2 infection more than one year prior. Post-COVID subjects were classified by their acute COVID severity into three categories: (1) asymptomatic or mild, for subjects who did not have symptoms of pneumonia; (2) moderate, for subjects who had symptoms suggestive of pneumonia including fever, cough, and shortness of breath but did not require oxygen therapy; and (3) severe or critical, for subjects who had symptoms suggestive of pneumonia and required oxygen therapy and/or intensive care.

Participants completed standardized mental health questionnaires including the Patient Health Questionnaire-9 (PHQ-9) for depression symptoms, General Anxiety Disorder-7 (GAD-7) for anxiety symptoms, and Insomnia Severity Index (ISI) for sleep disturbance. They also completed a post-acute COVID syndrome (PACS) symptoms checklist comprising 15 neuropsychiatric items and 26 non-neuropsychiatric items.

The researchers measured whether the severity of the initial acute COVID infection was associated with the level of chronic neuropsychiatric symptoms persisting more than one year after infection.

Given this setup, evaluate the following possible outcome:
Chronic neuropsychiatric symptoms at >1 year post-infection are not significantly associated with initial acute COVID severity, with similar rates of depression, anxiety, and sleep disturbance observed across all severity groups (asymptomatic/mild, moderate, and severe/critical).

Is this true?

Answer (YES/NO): YES